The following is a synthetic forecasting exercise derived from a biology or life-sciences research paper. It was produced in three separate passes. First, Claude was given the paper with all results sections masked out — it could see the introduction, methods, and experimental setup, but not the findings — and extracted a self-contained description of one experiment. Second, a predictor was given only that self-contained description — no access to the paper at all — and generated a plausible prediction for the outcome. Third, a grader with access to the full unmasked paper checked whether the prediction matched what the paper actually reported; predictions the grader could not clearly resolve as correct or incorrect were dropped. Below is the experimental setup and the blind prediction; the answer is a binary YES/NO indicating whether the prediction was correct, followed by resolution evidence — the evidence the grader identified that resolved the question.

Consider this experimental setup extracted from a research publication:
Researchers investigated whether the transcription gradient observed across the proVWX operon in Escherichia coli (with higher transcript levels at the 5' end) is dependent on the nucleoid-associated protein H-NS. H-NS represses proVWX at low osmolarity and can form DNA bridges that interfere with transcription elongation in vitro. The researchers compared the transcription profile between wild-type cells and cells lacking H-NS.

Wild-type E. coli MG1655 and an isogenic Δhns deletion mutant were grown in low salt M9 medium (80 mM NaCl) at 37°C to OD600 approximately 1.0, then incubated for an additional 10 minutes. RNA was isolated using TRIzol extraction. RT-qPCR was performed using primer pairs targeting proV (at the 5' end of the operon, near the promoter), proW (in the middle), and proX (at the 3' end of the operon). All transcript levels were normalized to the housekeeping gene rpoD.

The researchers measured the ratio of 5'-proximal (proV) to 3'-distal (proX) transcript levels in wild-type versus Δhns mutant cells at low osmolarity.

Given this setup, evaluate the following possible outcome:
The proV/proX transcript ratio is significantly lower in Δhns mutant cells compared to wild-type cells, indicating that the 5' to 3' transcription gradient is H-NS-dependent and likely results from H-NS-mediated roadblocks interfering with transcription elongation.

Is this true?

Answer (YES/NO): NO